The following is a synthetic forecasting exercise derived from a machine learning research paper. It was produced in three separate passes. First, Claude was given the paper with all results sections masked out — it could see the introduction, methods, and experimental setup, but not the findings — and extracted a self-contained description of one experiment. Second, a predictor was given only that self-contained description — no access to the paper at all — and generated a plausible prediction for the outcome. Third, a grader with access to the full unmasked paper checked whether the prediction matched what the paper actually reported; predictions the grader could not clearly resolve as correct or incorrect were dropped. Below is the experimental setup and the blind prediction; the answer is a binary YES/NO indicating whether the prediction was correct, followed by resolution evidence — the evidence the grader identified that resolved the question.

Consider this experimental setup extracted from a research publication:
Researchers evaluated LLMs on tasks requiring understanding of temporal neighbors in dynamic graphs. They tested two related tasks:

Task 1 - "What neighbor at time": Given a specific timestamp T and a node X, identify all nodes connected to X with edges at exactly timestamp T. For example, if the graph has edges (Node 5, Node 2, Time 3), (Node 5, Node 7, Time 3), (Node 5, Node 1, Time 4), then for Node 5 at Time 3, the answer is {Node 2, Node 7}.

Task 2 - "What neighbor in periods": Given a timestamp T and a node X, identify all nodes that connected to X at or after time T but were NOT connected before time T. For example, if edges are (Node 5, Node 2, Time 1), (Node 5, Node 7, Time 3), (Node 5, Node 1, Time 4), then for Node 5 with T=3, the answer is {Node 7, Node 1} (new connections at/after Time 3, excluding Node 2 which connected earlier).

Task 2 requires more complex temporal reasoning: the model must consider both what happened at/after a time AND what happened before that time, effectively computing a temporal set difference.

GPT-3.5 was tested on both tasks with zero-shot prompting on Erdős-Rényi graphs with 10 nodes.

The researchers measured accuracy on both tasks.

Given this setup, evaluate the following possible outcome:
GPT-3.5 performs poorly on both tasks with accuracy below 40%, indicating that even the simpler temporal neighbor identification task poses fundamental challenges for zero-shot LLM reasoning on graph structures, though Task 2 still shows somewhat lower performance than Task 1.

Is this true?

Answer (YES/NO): NO